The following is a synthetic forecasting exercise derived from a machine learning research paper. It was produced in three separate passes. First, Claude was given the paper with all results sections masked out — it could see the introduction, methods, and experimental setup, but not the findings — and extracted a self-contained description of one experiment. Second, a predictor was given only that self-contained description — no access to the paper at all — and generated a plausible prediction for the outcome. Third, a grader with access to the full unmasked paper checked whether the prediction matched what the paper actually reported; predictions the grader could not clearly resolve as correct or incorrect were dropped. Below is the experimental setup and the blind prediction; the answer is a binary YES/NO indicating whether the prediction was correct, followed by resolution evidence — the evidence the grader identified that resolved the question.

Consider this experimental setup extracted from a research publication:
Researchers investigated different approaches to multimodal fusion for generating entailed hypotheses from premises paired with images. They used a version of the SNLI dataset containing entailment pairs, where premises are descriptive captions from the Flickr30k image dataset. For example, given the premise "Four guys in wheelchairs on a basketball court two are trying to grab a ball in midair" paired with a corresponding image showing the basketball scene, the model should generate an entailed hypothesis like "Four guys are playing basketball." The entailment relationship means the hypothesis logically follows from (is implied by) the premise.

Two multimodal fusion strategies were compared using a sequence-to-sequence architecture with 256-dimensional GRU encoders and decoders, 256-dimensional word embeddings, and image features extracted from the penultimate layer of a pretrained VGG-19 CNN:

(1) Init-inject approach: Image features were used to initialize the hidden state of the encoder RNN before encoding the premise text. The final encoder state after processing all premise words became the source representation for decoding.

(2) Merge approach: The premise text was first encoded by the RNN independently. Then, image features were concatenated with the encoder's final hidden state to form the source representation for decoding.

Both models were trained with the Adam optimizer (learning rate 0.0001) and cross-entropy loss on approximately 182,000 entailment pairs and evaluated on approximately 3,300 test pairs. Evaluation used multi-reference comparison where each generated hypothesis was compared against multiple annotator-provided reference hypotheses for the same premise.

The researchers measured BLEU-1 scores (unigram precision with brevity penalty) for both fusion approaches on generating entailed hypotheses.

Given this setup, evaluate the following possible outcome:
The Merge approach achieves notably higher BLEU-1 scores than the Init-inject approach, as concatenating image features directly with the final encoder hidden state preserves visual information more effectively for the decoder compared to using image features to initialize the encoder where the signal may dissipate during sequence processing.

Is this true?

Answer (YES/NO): NO